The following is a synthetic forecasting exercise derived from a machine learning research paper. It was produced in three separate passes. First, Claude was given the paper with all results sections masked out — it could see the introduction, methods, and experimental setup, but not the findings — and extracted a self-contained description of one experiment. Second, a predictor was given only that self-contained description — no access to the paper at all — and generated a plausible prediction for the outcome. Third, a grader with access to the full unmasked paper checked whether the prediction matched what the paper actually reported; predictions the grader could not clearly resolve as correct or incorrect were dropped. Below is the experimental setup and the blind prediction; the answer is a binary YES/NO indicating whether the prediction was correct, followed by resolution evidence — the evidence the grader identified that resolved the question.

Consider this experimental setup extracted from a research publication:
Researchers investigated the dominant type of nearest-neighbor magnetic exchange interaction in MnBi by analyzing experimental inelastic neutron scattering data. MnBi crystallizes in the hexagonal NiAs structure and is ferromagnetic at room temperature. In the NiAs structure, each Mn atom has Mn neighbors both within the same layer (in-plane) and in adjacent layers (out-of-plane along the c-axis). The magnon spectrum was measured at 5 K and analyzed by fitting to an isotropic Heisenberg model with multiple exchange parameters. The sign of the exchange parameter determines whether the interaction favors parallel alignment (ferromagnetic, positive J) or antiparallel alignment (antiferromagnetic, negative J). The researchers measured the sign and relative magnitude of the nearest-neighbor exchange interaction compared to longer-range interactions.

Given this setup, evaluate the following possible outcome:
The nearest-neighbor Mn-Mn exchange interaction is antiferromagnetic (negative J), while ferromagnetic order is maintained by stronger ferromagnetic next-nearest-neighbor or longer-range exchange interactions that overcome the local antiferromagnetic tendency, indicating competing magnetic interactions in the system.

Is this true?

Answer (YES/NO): NO